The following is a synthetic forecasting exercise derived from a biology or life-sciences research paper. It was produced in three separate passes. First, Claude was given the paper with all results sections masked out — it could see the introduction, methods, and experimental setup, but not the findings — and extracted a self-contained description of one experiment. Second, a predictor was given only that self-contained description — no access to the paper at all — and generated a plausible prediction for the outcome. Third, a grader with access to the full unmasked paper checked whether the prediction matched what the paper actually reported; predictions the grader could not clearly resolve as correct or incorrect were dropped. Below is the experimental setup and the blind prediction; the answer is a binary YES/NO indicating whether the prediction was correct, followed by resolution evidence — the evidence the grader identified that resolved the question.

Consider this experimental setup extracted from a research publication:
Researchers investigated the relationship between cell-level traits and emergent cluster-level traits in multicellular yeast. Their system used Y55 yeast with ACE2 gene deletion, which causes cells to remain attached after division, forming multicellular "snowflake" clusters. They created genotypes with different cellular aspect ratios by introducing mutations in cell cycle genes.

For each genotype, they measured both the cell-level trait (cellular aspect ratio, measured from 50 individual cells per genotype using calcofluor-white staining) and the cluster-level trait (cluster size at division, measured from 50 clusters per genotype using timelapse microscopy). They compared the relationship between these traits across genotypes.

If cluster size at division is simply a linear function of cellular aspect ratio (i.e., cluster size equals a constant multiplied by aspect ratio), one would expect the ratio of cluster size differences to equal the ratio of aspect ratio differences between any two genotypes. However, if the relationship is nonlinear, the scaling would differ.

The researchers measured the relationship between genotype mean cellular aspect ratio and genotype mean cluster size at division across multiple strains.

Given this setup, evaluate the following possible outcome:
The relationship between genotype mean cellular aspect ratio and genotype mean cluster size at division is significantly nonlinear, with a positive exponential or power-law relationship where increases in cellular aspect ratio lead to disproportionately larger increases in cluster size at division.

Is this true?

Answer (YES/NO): NO